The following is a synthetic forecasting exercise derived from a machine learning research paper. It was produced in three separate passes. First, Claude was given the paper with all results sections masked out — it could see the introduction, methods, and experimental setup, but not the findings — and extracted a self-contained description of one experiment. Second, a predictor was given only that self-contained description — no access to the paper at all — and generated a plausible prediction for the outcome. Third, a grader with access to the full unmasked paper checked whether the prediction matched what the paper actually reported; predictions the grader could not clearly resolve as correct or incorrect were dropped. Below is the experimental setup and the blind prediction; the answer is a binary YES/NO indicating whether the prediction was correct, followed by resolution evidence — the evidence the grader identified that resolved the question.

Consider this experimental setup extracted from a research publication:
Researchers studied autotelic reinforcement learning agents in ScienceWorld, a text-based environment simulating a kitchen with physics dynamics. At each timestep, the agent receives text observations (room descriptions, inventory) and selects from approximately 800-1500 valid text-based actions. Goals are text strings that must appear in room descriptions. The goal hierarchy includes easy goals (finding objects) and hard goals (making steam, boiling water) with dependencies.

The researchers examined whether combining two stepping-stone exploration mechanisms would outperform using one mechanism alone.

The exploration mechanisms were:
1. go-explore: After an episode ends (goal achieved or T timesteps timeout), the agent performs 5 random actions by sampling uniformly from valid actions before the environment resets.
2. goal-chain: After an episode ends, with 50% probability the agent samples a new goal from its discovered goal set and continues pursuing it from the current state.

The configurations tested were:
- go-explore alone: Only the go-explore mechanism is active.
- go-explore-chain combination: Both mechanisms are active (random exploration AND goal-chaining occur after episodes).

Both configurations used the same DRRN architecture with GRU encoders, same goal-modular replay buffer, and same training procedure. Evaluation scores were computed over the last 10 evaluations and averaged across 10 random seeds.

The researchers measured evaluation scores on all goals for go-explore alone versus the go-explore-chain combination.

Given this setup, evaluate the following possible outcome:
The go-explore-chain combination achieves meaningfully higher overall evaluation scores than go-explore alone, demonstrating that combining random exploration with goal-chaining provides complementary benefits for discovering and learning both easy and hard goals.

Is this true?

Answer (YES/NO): NO